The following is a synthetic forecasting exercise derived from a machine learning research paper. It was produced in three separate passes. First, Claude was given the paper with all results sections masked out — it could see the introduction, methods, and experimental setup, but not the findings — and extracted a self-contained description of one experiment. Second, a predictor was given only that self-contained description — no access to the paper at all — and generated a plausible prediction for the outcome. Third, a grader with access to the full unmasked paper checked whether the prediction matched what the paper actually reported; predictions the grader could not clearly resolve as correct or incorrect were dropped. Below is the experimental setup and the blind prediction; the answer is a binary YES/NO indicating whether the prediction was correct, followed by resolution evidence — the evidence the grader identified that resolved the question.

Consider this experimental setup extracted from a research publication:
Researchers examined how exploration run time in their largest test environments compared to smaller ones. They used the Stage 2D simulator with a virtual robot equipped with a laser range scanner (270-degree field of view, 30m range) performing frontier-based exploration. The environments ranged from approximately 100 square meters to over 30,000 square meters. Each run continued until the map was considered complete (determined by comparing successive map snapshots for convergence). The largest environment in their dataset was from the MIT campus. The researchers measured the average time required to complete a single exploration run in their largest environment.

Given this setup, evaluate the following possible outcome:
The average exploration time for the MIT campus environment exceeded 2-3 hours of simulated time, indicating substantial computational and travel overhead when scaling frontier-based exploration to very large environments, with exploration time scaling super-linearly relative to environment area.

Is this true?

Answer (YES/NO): NO